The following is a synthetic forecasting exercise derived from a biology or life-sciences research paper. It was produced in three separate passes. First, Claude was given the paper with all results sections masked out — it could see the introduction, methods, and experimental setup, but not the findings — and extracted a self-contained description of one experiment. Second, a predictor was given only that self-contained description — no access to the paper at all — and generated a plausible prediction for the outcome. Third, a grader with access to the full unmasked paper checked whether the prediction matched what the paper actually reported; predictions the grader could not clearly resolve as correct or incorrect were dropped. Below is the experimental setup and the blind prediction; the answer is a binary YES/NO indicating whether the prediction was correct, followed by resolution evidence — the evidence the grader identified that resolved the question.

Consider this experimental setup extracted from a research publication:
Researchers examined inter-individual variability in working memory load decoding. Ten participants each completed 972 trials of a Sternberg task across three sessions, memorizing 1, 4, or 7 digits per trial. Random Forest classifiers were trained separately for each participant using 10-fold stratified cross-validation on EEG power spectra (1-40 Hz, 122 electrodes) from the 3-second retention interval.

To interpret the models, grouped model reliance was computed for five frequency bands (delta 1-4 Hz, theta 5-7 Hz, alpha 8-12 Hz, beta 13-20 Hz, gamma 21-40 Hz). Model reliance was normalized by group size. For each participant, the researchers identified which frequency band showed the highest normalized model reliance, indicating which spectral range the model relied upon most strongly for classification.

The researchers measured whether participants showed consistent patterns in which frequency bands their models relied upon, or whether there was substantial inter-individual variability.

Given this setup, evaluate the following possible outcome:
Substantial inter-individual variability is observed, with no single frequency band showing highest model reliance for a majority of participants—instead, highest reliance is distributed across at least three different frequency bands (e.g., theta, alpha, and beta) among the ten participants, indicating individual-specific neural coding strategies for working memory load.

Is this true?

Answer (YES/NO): NO